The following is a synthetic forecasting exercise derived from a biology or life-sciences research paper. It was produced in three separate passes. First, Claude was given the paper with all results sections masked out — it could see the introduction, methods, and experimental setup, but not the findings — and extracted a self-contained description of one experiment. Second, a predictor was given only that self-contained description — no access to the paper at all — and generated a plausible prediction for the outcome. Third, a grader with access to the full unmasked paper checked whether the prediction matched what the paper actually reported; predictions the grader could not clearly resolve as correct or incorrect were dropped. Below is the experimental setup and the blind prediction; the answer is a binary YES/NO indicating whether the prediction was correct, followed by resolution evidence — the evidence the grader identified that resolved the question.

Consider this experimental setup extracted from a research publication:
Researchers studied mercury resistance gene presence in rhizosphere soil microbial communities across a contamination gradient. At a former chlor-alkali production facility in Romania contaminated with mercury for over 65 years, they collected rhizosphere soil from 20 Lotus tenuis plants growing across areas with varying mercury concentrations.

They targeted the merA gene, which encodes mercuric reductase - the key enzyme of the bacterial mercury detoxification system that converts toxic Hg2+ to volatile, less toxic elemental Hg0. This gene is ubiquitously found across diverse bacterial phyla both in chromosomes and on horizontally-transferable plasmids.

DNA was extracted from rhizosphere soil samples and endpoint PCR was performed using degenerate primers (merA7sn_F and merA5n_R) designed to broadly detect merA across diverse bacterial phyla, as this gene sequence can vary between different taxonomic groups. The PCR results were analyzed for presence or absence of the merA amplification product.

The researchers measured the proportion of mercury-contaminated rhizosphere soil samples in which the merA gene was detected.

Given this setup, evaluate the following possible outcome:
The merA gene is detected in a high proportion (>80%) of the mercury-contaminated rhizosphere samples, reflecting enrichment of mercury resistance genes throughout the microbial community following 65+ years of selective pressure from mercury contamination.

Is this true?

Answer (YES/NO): YES